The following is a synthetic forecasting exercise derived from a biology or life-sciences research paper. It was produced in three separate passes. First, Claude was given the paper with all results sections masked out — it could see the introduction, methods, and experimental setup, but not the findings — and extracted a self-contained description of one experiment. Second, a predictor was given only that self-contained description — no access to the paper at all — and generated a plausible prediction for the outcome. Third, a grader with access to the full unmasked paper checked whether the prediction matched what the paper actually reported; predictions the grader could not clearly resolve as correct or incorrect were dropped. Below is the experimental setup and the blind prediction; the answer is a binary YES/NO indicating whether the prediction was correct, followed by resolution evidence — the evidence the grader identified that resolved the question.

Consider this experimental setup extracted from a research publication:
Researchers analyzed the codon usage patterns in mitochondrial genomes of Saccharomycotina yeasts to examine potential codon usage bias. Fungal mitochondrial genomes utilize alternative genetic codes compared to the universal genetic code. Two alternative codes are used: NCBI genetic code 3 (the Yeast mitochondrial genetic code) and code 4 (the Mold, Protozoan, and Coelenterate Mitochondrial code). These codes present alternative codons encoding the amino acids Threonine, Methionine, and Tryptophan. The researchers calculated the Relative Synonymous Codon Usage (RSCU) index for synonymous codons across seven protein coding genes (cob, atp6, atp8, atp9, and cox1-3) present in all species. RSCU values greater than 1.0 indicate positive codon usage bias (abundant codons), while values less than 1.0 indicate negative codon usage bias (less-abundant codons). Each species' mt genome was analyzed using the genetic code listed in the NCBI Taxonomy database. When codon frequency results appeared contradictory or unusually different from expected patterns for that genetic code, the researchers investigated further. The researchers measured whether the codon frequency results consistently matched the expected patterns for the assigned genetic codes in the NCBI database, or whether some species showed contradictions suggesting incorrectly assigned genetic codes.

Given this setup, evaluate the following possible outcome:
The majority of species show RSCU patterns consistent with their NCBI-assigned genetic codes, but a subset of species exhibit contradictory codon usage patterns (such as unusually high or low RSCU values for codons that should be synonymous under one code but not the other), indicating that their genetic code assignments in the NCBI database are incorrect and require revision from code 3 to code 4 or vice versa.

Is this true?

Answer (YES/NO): YES